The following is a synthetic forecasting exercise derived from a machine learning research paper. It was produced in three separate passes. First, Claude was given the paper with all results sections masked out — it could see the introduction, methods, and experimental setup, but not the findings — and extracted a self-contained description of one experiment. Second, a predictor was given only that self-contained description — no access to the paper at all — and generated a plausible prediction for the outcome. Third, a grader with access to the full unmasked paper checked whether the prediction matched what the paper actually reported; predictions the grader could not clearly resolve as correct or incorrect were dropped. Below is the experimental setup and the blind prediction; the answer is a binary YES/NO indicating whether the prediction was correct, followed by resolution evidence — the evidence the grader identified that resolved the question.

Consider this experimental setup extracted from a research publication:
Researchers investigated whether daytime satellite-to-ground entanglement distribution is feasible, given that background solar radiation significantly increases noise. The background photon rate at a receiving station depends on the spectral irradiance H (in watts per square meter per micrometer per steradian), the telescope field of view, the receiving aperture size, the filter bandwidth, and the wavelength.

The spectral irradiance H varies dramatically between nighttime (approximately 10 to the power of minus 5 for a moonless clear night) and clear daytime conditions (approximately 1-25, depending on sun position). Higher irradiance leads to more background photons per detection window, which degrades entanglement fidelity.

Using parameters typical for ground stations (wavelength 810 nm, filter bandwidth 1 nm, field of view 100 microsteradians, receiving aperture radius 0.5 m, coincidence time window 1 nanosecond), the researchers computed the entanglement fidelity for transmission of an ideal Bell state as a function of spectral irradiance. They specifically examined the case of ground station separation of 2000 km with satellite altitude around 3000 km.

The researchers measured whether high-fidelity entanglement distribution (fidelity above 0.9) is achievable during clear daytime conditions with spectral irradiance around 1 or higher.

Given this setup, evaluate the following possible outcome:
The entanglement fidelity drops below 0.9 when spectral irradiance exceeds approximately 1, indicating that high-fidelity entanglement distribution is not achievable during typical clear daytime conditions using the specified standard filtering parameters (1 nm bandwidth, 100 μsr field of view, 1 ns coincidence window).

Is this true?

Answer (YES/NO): NO